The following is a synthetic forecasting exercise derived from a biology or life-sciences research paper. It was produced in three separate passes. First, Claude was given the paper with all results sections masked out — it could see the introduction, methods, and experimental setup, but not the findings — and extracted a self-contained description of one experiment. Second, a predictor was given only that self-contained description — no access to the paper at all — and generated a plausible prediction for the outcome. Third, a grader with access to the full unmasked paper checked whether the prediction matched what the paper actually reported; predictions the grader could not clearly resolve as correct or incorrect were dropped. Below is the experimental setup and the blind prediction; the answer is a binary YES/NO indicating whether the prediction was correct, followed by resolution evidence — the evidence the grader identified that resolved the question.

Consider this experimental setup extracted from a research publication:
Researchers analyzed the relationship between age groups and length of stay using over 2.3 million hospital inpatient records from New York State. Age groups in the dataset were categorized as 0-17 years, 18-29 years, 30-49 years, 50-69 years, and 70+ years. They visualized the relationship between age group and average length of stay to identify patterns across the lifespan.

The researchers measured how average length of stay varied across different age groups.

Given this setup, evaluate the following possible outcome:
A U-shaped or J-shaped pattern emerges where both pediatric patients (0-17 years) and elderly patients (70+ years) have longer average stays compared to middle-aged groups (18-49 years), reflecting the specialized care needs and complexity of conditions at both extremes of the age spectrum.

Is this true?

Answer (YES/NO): NO